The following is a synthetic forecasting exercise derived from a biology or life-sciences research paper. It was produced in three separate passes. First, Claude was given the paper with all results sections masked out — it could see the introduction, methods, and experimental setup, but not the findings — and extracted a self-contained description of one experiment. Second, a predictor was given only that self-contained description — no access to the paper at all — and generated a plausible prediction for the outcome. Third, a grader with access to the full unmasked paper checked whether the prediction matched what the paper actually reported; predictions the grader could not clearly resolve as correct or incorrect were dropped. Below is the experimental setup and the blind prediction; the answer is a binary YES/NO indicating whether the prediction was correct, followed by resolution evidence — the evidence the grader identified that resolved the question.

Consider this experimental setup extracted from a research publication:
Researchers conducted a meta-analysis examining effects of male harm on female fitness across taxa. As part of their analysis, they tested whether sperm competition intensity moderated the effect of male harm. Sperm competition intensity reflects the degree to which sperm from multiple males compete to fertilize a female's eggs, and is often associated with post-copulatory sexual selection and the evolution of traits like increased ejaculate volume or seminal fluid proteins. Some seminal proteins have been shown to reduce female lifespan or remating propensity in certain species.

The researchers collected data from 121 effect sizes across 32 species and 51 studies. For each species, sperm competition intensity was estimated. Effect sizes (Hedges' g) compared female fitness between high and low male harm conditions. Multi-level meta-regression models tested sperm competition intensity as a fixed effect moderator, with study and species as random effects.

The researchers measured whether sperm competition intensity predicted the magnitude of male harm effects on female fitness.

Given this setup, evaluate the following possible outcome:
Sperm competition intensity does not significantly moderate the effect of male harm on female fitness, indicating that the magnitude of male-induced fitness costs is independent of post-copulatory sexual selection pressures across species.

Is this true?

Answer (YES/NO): NO